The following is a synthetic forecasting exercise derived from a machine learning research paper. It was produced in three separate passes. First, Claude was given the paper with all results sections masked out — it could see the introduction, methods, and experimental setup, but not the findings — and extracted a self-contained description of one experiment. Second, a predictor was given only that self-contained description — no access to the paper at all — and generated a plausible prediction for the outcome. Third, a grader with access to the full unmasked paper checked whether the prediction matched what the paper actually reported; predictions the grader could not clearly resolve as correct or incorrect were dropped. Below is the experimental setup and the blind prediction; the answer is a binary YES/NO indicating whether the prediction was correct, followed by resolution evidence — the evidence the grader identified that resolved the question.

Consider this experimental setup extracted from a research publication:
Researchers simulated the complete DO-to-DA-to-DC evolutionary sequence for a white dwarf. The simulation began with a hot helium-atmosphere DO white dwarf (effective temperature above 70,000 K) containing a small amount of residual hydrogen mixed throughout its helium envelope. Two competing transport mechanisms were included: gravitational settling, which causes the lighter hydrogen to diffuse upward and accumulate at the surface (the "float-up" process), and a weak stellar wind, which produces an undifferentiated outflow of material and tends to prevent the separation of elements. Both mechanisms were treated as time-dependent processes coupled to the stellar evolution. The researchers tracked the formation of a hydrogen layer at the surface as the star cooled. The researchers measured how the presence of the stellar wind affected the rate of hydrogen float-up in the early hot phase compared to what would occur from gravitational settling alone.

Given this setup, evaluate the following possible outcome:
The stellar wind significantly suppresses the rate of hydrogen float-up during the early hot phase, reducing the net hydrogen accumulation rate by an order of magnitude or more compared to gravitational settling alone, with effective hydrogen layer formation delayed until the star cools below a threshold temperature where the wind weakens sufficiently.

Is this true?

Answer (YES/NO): YES